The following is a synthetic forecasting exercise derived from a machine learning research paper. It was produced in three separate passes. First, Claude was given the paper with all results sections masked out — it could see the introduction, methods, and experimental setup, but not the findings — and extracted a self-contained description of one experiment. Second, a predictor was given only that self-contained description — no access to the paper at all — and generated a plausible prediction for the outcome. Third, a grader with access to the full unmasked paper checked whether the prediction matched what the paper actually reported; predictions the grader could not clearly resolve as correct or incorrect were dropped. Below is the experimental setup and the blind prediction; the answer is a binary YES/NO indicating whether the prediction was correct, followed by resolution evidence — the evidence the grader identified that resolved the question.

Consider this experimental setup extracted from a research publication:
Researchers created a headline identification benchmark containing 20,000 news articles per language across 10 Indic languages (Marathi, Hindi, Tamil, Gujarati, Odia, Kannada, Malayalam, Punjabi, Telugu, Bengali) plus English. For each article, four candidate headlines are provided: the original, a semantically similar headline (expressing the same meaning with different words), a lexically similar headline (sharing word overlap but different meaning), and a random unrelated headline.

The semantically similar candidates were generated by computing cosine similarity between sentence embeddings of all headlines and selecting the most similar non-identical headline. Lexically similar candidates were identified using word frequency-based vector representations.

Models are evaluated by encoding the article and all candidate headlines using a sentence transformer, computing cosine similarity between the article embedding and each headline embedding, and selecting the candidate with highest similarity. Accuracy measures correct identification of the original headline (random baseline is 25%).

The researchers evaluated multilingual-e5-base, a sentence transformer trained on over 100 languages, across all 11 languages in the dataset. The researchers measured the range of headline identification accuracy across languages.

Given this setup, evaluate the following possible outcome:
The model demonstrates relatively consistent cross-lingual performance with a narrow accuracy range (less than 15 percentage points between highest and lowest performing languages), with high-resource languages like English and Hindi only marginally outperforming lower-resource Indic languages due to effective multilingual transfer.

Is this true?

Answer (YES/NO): NO